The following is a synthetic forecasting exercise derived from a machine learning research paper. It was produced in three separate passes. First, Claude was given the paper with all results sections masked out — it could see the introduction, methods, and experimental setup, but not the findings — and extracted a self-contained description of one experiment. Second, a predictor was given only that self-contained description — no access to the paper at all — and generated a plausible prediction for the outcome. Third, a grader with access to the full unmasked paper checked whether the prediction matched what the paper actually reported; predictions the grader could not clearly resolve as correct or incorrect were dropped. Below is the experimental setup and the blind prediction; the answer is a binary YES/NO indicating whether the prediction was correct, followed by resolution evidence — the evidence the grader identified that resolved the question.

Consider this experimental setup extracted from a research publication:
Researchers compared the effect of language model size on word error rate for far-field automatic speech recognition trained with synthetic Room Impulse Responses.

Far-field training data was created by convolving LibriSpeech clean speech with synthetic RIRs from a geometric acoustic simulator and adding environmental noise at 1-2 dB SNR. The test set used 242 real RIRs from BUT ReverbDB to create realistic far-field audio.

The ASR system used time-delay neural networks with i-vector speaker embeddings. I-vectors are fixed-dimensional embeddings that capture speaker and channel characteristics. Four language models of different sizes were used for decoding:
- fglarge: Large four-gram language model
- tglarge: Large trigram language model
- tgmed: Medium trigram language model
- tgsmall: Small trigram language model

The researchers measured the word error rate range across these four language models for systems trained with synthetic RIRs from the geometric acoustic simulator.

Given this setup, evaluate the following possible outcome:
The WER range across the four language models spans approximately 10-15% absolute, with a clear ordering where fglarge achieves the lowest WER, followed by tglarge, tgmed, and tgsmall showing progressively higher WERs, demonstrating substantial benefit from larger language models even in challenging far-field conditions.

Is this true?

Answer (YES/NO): NO